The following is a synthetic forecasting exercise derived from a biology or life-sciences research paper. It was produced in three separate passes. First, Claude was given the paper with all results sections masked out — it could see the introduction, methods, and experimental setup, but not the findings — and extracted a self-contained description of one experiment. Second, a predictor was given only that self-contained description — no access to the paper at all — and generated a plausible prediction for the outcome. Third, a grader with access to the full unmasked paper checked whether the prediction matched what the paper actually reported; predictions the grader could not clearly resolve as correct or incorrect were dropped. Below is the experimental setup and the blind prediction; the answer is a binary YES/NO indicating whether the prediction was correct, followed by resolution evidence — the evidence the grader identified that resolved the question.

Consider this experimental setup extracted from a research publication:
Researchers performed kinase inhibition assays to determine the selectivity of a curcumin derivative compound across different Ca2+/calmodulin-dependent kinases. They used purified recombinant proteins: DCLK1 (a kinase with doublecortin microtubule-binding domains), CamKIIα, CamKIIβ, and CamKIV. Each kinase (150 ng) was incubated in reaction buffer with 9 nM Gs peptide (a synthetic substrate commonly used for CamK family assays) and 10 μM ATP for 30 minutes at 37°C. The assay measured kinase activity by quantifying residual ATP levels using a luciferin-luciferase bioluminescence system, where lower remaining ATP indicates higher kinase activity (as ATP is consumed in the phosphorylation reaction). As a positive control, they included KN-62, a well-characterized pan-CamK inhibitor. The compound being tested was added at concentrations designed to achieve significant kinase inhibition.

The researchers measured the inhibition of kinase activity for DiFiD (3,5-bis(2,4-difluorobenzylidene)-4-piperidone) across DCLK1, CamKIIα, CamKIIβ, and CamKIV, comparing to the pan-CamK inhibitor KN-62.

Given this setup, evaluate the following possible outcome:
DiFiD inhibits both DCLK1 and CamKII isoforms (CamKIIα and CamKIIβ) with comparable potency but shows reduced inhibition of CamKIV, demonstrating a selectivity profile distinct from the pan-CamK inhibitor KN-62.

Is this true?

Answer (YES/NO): NO